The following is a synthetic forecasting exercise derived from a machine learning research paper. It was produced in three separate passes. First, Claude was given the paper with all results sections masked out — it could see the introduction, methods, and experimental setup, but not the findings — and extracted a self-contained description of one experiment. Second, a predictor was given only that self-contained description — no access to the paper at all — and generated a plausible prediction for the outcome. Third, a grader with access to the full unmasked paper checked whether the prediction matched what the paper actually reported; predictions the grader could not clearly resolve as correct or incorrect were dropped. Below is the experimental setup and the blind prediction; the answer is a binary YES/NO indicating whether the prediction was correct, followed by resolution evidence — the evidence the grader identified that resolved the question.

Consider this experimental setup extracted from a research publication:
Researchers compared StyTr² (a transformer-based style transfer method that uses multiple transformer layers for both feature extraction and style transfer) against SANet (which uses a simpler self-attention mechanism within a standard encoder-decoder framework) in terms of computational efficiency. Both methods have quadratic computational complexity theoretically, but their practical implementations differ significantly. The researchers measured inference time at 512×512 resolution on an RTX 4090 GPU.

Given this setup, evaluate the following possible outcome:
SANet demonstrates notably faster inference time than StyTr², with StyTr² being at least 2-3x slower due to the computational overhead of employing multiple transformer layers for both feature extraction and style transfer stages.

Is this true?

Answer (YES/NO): YES